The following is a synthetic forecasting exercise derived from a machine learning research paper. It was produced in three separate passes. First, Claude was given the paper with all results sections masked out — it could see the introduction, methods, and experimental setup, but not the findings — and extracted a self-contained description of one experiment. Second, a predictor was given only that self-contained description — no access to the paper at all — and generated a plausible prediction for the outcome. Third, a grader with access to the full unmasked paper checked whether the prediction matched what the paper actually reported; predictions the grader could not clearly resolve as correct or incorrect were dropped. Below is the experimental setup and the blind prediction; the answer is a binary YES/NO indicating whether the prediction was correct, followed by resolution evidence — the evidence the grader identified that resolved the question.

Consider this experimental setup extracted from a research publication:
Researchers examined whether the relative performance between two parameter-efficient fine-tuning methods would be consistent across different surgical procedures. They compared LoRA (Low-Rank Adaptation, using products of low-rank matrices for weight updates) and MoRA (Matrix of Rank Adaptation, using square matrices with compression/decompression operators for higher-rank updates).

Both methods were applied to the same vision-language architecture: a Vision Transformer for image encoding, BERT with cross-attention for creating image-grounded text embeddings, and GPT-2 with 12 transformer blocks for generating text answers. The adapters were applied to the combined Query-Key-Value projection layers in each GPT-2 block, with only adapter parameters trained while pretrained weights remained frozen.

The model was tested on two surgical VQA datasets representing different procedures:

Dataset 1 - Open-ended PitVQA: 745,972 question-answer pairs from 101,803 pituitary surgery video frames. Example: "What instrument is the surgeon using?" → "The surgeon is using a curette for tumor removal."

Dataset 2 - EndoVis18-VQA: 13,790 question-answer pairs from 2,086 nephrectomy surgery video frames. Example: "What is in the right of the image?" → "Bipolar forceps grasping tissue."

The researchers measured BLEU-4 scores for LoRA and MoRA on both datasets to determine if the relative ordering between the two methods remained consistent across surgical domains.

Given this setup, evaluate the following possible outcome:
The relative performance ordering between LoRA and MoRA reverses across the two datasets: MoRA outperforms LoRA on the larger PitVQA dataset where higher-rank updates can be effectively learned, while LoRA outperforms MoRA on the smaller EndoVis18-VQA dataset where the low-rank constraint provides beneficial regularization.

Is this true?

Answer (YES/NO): YES